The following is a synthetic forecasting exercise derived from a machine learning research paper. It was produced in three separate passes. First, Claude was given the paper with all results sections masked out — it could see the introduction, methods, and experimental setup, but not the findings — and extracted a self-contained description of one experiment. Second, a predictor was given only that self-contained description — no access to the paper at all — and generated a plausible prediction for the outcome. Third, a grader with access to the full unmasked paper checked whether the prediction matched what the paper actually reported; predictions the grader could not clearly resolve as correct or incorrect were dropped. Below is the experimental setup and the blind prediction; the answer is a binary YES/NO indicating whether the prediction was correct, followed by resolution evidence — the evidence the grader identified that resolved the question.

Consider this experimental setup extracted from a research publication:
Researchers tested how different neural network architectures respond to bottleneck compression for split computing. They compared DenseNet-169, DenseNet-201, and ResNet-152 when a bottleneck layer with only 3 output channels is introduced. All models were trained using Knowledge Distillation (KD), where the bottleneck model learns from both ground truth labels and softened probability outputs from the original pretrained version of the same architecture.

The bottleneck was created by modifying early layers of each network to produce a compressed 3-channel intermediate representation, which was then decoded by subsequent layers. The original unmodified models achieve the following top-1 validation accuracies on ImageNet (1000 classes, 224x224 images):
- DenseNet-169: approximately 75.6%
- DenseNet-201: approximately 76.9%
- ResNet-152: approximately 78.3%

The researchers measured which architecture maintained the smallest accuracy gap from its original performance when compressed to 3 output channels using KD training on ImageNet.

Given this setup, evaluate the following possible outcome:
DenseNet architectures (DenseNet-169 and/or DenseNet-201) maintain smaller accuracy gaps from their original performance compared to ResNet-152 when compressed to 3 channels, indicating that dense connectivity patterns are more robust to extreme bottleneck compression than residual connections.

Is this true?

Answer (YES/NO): NO